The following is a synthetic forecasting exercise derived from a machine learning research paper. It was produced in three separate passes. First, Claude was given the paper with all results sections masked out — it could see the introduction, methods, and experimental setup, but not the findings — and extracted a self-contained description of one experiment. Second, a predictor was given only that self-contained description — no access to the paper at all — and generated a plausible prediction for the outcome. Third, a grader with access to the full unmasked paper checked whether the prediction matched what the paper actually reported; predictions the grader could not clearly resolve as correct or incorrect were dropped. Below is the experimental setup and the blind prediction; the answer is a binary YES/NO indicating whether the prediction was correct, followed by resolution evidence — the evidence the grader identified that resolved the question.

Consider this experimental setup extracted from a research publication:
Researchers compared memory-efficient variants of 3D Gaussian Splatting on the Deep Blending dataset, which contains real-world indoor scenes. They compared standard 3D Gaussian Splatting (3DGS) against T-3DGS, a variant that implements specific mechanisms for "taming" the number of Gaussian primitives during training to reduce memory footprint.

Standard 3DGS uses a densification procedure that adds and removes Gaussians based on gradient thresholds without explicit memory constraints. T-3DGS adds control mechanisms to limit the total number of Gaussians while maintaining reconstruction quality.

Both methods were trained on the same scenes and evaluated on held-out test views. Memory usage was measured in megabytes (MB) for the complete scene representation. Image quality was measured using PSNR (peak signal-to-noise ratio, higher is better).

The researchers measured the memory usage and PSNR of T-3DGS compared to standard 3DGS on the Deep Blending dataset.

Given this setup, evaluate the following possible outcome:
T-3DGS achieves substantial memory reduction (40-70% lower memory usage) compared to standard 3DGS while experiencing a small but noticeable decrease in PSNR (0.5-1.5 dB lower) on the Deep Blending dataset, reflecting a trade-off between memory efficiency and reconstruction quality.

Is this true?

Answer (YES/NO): NO